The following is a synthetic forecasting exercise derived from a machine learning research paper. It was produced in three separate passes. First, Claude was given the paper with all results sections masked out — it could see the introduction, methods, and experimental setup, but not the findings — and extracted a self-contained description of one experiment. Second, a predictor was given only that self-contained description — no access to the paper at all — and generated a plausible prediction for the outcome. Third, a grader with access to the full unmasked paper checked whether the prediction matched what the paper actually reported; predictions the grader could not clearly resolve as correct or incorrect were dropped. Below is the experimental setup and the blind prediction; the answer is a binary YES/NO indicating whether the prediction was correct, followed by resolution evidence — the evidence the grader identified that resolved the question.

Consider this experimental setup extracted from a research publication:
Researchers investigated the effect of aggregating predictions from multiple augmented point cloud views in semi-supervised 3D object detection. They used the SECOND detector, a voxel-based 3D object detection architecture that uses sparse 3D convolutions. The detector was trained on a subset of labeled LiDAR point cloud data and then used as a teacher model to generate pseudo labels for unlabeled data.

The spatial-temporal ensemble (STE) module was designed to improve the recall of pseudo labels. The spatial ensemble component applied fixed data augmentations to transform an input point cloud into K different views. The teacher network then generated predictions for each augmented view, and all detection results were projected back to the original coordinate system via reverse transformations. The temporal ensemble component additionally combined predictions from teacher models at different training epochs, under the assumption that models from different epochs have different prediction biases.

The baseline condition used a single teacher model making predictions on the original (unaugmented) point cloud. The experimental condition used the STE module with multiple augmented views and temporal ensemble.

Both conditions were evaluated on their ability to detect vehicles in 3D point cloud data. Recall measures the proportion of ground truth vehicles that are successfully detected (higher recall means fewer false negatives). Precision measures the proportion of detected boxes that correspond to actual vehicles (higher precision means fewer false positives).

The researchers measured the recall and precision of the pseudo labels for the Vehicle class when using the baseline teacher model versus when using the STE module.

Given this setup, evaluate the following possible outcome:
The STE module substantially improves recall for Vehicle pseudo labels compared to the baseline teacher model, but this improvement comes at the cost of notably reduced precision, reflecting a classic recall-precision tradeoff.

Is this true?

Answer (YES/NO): YES